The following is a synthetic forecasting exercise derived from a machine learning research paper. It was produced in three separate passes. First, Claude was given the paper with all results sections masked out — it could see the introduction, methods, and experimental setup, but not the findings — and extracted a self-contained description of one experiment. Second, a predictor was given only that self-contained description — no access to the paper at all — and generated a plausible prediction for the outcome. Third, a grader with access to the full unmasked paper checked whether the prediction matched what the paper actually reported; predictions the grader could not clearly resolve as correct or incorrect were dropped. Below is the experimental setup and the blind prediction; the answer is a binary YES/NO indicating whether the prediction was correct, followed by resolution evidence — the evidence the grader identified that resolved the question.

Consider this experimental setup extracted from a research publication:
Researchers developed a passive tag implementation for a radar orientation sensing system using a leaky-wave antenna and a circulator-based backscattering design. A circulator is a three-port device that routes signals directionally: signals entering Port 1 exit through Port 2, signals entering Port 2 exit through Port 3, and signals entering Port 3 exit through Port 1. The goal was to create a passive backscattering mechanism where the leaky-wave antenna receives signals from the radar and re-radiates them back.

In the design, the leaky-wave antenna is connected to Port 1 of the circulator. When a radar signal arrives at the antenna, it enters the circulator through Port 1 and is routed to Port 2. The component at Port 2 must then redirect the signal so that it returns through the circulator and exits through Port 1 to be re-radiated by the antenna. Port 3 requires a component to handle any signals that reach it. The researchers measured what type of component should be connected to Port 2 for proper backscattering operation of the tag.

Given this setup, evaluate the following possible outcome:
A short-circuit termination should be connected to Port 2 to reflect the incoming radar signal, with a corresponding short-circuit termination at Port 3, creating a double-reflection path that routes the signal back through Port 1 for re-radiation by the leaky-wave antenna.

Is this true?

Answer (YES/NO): NO